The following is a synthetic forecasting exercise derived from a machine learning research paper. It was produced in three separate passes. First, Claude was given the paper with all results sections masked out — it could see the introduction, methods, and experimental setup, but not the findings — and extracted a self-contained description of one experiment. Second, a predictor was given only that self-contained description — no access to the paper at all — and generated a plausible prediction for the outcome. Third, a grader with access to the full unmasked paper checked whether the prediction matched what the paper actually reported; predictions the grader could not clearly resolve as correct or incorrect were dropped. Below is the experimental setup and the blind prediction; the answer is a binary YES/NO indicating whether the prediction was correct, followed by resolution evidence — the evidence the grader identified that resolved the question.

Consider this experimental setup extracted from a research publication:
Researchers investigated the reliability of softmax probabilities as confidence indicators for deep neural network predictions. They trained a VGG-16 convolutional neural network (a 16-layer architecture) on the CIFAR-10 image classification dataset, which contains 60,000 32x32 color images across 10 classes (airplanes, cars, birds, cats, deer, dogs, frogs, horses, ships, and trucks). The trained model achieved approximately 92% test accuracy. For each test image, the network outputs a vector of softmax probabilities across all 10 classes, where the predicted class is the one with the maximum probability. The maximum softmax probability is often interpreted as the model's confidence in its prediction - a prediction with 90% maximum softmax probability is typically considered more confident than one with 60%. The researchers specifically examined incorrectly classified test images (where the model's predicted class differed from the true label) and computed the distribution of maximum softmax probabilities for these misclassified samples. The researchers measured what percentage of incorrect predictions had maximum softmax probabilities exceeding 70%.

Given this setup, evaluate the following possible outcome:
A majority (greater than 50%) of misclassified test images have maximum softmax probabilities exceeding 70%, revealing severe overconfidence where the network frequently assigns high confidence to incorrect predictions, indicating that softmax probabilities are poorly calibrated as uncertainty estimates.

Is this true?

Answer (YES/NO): YES